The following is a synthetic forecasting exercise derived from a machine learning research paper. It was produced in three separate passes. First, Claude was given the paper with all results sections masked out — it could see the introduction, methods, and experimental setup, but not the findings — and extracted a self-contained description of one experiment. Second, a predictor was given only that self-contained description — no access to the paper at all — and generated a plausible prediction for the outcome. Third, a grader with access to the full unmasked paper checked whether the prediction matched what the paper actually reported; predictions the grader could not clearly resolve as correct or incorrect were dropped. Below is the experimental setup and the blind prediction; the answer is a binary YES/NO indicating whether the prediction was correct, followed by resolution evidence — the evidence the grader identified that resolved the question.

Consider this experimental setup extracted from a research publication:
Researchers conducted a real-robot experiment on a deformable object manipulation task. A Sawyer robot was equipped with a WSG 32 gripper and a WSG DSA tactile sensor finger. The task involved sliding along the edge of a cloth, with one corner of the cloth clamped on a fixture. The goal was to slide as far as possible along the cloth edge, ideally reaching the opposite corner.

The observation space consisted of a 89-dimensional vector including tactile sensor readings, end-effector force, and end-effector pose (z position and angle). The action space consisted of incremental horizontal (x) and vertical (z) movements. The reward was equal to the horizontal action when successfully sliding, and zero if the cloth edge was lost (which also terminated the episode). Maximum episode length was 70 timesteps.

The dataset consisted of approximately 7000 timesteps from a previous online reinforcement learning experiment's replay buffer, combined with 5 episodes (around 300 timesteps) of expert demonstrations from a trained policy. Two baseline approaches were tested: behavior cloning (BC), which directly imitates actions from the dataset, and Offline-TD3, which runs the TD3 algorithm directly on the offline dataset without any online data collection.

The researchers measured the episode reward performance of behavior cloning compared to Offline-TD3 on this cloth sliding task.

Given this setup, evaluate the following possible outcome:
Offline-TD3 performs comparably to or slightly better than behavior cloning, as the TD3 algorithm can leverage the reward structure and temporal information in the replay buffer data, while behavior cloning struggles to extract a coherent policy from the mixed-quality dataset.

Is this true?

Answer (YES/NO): NO